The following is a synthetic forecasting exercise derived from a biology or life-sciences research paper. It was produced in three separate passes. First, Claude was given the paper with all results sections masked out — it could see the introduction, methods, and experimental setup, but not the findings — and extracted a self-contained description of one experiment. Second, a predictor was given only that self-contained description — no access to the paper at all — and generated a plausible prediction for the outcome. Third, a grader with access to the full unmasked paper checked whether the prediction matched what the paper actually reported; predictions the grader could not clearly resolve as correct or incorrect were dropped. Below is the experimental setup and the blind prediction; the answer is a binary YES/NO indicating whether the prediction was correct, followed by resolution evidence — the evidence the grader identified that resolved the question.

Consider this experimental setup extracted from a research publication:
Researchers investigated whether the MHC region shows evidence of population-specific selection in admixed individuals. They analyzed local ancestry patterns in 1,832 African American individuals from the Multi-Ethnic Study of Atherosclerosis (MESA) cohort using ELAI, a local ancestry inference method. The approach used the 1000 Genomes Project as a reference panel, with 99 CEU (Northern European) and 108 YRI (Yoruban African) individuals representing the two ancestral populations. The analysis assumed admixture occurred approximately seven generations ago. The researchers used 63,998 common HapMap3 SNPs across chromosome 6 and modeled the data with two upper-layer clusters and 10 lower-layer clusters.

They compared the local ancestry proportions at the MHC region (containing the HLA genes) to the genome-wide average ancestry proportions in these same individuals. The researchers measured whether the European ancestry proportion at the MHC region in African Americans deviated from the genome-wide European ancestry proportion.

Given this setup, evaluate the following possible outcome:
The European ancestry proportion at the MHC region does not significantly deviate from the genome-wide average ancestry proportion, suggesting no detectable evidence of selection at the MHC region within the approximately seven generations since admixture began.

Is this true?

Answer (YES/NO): NO